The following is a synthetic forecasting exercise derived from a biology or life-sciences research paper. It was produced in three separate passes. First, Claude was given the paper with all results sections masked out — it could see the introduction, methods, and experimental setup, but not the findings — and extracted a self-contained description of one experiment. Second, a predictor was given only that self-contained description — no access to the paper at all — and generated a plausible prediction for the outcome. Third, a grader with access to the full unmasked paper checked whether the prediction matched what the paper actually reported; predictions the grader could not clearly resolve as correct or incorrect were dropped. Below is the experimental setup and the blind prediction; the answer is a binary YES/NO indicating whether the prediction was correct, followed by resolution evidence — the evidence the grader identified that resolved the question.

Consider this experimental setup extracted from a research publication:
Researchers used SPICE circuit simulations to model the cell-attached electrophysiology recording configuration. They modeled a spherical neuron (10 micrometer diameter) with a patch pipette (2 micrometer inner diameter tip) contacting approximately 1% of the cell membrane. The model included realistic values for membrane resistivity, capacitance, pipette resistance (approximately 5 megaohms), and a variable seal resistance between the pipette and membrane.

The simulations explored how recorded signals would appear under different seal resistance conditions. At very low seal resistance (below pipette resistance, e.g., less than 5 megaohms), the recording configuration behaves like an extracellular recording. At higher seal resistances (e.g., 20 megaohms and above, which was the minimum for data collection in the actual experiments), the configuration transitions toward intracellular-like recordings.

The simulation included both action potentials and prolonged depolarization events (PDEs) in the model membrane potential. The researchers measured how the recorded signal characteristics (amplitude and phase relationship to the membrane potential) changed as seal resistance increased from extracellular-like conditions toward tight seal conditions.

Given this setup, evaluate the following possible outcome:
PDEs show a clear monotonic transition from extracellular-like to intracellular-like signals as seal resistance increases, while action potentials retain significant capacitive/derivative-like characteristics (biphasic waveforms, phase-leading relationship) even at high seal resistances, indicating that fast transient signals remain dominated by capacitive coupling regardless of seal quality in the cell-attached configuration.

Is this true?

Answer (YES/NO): NO